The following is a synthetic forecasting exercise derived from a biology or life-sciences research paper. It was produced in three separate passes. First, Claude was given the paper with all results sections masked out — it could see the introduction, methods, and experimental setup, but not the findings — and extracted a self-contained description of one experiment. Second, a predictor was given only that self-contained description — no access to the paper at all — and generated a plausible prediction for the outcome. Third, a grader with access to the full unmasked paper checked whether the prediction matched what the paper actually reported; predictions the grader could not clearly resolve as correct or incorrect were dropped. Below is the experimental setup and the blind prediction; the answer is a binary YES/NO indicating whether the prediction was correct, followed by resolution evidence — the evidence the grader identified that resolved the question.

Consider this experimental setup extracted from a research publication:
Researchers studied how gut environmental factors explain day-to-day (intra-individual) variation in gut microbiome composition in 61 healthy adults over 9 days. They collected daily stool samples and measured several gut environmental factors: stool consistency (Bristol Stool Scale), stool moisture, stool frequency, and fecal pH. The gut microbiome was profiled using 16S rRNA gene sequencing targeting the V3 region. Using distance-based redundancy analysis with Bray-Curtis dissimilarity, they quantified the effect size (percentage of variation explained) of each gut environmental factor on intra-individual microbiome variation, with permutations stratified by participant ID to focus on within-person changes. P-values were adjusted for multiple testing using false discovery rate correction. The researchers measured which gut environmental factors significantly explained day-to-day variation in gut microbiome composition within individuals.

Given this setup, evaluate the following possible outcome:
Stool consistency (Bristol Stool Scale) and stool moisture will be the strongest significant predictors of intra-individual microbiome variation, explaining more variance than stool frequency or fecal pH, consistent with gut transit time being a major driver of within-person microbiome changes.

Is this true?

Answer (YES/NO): NO